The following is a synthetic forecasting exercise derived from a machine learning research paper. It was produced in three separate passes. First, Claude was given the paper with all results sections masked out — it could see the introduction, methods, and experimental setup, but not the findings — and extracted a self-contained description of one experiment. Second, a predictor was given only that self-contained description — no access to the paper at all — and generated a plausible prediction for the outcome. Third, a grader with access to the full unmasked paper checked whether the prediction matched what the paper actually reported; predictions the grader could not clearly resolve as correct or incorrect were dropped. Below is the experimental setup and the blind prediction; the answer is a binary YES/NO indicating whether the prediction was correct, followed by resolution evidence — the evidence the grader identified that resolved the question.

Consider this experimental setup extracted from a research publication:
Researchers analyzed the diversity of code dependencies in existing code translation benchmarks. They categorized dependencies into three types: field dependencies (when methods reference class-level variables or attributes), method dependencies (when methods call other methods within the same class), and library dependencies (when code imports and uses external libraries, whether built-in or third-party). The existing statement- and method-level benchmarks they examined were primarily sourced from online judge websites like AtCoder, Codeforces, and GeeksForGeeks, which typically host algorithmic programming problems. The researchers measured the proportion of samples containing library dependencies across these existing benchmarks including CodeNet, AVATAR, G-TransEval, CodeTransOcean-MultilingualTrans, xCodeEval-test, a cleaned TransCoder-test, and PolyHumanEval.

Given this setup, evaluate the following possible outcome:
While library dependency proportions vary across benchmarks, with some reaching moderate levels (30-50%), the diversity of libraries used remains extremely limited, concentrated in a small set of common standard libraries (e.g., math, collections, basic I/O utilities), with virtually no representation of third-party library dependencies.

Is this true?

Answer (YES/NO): NO